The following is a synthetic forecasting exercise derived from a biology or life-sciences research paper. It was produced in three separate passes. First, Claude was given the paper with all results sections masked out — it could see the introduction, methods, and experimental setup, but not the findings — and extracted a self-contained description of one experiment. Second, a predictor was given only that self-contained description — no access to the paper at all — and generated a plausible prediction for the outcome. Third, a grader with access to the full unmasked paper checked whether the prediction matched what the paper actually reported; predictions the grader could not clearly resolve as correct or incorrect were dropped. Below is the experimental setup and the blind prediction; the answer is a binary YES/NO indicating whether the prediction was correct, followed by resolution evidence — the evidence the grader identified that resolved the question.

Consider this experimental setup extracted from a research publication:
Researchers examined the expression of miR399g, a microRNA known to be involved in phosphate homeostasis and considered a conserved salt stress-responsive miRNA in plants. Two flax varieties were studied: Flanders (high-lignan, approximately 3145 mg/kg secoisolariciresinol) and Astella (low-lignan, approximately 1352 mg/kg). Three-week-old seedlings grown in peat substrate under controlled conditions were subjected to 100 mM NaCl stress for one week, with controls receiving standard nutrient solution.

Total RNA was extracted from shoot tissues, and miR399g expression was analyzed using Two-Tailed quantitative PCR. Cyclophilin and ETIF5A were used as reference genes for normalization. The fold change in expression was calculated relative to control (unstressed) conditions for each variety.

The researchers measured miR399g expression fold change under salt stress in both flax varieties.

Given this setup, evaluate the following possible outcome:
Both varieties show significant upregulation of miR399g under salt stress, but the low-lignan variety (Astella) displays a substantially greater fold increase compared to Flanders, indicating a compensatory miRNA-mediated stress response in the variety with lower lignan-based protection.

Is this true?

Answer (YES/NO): NO